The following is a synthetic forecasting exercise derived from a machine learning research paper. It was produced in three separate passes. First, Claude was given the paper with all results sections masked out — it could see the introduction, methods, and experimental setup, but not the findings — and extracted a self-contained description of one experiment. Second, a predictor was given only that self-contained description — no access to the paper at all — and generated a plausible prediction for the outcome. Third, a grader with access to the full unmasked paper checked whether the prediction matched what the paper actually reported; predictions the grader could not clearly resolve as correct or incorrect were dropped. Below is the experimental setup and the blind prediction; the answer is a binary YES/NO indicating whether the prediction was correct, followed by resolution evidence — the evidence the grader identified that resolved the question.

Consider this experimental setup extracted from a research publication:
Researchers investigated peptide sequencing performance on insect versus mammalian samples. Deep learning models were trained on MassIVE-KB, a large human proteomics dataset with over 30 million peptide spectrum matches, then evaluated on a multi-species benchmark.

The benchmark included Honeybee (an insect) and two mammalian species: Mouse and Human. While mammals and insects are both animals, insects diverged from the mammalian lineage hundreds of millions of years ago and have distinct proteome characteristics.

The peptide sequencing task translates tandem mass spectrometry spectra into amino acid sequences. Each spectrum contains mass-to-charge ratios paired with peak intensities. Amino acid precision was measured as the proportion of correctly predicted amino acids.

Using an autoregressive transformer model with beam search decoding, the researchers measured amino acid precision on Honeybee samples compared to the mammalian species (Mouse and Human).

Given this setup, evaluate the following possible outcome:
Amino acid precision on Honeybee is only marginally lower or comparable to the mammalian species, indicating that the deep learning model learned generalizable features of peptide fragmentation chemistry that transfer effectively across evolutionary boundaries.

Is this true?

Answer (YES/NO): YES